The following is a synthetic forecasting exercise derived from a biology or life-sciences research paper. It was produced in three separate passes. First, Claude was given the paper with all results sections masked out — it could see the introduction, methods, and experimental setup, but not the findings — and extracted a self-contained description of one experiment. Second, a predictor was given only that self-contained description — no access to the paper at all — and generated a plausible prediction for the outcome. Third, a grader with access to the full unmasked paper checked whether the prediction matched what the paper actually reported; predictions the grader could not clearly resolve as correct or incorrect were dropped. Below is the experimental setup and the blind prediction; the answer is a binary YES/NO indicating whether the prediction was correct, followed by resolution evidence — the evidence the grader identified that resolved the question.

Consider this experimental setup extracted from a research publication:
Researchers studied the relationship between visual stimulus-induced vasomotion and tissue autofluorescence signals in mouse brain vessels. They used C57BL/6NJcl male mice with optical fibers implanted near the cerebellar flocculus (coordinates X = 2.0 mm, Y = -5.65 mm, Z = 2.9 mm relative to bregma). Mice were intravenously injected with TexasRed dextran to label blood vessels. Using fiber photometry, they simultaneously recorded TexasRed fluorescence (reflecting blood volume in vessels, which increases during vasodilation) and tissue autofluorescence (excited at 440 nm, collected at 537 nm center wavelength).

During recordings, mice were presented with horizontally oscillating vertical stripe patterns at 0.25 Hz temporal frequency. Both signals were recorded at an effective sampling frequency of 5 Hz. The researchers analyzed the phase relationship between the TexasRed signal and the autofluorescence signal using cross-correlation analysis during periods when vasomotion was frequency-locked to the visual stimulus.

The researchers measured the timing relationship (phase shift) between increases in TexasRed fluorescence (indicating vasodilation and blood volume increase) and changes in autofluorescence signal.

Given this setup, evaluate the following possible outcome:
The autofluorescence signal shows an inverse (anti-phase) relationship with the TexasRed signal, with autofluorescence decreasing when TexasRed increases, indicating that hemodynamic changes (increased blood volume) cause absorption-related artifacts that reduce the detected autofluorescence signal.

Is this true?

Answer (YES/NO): NO